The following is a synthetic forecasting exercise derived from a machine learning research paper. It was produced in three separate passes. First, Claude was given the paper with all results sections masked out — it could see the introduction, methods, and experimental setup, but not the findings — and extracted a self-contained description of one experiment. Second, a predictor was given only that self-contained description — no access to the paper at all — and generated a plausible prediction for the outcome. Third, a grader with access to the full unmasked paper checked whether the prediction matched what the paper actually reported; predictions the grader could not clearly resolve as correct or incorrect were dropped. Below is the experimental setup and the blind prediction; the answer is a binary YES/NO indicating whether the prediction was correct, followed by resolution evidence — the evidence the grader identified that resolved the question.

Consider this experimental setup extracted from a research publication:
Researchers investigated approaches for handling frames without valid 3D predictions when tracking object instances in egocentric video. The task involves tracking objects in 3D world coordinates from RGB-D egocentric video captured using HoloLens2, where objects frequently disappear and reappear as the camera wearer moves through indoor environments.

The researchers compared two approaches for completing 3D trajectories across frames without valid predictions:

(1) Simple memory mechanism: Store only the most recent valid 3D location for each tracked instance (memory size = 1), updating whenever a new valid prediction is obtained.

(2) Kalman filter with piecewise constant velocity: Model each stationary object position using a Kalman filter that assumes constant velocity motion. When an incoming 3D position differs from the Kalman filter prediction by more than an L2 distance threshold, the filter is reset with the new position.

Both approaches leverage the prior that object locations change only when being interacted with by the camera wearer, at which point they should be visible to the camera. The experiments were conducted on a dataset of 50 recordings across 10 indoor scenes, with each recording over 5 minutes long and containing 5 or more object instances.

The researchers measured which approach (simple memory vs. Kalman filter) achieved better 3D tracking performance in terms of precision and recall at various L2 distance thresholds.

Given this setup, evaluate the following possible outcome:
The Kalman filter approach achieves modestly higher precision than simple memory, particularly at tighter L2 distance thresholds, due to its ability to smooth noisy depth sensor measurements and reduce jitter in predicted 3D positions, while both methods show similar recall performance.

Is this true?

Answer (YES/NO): NO